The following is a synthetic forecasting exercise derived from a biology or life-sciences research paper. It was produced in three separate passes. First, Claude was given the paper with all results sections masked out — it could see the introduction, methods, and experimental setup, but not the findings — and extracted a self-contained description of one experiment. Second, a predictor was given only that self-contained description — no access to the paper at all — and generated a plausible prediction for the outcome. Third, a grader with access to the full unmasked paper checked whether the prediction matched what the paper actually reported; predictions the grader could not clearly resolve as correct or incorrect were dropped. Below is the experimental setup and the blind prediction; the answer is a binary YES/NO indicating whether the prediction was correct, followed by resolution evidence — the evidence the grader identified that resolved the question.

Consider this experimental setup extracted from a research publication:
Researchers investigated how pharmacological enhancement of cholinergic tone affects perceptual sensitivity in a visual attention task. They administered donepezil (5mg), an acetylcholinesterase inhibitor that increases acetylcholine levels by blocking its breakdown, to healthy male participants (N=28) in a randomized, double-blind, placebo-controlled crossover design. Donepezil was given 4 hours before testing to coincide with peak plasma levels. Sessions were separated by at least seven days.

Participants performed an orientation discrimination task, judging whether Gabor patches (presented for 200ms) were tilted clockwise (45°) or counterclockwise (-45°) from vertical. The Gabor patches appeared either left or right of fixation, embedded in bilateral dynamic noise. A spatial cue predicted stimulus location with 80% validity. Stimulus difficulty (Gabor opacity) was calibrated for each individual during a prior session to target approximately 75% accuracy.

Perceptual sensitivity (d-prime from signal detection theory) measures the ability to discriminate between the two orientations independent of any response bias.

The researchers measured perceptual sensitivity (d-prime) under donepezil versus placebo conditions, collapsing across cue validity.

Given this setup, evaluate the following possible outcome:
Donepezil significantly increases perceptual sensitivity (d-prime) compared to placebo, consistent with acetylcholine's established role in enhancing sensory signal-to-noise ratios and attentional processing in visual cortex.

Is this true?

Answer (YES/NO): NO